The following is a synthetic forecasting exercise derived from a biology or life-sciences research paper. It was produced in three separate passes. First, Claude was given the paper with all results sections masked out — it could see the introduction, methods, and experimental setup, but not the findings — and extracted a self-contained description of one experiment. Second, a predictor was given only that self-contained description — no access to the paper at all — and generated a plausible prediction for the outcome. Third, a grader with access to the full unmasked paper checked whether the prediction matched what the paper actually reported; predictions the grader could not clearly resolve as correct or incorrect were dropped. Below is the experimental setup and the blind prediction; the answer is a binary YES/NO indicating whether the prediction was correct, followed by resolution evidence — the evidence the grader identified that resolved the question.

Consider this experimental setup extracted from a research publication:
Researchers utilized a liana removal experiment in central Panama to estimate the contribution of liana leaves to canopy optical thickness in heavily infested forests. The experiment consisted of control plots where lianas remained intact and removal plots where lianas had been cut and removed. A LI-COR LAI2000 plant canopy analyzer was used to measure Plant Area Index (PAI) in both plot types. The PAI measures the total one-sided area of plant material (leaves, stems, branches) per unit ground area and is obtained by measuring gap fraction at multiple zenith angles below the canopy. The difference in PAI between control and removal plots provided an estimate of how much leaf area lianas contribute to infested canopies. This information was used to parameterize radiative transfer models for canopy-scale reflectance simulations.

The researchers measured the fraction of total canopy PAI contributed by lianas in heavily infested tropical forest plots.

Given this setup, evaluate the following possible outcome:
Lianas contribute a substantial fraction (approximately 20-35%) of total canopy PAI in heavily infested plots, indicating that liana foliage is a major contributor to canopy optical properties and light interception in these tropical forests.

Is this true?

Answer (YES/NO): YES